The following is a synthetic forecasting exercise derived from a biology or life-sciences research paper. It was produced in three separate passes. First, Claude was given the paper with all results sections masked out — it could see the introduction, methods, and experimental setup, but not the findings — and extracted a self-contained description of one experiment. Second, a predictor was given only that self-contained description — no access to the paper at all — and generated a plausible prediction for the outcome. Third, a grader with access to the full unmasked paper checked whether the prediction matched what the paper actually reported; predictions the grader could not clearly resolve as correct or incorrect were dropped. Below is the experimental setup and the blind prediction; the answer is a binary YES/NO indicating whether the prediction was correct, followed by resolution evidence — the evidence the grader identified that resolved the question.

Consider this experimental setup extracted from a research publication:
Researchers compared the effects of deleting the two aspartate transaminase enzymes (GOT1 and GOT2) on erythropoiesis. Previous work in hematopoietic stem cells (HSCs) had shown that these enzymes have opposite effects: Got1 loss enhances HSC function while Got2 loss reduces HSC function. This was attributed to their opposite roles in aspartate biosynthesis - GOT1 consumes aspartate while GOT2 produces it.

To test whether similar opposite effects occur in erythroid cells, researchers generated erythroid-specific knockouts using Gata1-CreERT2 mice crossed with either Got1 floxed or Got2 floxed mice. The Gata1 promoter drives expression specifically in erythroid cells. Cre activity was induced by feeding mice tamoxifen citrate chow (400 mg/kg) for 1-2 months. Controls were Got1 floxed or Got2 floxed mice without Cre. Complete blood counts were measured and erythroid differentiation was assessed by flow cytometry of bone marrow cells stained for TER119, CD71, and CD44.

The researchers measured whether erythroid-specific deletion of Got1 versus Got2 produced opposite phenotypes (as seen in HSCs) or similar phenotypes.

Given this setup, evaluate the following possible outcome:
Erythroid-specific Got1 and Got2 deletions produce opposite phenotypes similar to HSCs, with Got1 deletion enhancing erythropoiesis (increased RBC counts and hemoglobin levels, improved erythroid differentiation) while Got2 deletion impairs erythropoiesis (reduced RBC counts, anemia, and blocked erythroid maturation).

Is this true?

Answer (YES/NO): NO